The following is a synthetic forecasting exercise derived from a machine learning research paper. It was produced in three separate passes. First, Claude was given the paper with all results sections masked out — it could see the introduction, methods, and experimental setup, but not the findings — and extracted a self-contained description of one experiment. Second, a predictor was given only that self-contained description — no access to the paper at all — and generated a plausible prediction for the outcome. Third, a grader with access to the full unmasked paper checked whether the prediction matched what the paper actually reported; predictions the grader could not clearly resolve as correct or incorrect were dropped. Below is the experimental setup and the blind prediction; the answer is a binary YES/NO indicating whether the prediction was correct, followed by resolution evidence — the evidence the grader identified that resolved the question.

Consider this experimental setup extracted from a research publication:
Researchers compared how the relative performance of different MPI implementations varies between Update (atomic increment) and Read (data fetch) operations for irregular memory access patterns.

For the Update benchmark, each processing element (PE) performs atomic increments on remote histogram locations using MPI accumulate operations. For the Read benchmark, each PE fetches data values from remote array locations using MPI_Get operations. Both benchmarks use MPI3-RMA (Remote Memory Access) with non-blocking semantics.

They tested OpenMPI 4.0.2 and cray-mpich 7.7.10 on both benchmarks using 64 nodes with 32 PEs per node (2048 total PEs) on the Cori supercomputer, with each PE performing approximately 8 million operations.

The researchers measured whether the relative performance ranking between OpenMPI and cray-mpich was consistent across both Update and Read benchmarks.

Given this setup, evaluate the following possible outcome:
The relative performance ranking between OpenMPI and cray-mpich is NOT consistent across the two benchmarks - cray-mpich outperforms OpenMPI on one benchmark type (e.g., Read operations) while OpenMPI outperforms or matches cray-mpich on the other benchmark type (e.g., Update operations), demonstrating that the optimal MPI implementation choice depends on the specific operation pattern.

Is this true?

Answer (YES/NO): YES